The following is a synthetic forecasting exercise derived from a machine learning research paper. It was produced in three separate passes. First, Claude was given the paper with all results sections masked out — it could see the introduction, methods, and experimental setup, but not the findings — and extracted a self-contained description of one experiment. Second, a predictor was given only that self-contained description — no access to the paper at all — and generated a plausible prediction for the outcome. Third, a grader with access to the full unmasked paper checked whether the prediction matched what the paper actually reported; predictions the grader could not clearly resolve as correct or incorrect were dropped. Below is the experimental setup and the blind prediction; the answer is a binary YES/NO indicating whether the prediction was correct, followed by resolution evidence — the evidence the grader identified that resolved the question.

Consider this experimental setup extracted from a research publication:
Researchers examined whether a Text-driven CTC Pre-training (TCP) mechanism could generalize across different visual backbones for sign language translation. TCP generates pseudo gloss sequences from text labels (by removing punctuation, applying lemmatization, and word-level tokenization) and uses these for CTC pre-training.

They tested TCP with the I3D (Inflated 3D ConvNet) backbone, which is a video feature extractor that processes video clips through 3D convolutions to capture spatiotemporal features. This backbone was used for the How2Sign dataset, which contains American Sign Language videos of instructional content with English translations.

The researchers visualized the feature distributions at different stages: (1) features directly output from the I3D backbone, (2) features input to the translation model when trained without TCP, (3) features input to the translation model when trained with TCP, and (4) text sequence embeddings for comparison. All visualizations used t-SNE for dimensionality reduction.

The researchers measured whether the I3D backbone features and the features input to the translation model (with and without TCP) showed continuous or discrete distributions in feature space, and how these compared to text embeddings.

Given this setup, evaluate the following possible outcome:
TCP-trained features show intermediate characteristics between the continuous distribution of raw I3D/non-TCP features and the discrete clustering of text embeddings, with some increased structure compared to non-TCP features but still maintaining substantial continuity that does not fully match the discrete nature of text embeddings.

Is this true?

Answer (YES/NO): NO